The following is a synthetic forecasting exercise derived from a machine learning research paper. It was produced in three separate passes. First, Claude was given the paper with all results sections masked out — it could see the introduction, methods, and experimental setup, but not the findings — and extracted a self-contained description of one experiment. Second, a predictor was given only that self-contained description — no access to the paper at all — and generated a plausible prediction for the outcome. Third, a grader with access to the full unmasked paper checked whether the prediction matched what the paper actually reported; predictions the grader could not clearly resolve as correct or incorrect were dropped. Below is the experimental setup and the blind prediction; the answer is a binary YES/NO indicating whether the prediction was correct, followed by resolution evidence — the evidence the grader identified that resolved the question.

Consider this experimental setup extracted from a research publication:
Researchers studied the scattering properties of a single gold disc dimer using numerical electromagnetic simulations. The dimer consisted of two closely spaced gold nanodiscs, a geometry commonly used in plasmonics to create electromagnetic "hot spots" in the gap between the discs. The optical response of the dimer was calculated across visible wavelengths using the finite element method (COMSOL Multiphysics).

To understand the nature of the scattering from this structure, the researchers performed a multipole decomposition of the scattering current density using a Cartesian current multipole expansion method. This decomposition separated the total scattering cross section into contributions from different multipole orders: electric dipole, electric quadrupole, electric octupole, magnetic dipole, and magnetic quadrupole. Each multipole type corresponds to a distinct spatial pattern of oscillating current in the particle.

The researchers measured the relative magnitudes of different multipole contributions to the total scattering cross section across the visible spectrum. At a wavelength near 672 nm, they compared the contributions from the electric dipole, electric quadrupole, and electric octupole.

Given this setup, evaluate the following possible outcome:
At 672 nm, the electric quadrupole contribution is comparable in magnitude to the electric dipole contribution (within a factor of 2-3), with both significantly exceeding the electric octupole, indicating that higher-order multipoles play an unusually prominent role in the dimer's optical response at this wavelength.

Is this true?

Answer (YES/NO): NO